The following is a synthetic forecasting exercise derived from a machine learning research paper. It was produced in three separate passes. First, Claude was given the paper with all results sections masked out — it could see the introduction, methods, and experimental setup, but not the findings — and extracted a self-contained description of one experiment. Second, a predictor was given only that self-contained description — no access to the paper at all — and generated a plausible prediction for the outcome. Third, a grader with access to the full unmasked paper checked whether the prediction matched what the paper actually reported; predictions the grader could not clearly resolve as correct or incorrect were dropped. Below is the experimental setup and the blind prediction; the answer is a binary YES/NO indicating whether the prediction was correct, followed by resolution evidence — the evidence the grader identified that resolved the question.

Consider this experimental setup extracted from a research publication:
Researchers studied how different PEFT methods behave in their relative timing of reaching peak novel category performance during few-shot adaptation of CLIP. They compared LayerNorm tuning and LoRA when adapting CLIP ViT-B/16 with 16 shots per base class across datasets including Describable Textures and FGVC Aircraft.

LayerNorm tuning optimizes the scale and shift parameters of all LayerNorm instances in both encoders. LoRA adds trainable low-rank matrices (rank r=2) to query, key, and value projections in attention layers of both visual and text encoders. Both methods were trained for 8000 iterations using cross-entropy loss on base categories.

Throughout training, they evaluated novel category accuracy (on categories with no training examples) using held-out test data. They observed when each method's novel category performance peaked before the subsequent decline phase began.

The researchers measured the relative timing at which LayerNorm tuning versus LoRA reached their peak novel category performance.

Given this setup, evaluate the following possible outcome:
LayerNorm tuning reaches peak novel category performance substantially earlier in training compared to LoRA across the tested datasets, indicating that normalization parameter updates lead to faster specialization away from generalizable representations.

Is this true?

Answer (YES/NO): NO